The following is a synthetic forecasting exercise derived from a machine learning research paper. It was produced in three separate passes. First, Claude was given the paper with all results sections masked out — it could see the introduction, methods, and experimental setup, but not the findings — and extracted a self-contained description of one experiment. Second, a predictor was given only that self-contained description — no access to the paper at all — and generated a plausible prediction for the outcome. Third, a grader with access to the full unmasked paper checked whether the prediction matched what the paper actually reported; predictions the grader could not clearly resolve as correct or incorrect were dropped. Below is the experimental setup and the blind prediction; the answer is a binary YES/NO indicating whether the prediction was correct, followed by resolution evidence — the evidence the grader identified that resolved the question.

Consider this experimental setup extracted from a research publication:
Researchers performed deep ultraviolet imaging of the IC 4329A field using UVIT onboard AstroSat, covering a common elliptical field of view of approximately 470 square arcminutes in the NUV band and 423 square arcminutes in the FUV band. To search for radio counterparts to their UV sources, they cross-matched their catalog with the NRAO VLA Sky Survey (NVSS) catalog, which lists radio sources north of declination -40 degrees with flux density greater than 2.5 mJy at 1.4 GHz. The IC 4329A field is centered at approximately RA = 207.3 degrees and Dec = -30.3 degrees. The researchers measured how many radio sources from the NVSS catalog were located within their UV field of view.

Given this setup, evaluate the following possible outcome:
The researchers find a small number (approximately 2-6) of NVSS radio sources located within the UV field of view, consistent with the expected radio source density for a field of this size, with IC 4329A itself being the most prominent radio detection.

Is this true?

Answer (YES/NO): NO